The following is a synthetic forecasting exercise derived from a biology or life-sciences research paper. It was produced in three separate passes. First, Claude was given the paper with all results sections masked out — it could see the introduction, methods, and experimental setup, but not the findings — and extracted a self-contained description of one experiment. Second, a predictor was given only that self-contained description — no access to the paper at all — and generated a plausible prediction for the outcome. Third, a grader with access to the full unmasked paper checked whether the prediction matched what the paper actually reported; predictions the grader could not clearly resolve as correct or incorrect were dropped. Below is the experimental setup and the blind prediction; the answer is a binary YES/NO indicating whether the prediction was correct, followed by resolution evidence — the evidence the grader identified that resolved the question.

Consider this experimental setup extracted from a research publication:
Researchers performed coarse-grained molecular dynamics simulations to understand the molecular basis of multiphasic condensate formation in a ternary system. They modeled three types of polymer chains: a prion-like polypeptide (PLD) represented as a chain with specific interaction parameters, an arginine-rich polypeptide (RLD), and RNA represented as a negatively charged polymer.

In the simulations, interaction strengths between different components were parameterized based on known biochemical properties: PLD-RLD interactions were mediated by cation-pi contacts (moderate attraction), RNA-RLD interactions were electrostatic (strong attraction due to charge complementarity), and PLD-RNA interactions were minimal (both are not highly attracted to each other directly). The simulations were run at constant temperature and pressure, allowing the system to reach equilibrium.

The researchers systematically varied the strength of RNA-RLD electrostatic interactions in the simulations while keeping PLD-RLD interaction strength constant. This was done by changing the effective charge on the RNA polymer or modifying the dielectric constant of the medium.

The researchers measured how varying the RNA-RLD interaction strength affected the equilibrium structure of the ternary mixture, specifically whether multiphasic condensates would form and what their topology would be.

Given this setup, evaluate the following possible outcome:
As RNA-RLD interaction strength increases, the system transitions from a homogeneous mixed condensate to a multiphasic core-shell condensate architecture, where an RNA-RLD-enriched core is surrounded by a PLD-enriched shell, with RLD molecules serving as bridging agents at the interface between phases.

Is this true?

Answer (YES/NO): NO